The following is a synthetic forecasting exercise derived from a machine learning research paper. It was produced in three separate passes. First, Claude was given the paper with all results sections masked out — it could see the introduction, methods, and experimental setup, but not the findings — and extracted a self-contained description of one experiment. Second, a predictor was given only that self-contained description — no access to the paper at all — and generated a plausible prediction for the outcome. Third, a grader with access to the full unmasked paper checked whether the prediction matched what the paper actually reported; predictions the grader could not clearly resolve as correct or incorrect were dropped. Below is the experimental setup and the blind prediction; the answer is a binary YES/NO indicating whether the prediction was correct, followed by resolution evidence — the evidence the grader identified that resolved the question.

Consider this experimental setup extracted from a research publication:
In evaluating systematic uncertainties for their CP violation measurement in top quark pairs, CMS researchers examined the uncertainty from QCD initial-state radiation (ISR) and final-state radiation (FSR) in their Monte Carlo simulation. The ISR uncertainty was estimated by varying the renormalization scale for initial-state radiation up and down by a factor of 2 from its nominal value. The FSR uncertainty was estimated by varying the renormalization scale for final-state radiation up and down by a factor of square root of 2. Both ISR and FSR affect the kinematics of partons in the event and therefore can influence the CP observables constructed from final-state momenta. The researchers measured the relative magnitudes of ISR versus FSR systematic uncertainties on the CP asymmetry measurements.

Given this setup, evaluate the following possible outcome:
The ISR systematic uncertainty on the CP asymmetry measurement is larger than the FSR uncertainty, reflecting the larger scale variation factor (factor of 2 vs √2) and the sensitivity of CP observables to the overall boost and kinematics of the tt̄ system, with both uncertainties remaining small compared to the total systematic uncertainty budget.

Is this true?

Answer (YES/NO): NO